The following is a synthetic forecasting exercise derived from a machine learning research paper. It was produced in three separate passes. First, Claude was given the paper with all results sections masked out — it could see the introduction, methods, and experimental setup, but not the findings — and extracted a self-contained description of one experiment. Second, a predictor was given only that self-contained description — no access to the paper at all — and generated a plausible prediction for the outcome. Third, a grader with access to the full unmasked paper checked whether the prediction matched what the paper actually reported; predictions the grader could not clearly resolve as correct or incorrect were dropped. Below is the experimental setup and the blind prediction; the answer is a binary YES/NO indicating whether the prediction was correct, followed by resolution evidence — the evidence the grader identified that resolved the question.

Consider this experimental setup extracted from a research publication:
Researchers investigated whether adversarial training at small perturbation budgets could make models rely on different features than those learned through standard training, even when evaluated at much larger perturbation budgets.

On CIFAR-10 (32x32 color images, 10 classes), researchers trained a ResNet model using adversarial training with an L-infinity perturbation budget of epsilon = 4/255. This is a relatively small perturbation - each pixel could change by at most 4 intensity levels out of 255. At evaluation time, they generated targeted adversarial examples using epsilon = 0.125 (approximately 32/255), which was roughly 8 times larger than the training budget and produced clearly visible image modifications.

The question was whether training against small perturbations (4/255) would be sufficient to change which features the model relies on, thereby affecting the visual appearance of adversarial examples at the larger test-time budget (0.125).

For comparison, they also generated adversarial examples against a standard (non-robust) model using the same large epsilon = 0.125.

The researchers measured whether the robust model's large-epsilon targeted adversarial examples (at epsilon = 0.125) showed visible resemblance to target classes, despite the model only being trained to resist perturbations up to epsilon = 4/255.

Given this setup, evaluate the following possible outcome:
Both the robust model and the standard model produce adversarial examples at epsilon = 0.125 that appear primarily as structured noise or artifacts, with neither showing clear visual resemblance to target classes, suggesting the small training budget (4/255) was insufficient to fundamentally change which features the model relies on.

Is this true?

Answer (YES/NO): NO